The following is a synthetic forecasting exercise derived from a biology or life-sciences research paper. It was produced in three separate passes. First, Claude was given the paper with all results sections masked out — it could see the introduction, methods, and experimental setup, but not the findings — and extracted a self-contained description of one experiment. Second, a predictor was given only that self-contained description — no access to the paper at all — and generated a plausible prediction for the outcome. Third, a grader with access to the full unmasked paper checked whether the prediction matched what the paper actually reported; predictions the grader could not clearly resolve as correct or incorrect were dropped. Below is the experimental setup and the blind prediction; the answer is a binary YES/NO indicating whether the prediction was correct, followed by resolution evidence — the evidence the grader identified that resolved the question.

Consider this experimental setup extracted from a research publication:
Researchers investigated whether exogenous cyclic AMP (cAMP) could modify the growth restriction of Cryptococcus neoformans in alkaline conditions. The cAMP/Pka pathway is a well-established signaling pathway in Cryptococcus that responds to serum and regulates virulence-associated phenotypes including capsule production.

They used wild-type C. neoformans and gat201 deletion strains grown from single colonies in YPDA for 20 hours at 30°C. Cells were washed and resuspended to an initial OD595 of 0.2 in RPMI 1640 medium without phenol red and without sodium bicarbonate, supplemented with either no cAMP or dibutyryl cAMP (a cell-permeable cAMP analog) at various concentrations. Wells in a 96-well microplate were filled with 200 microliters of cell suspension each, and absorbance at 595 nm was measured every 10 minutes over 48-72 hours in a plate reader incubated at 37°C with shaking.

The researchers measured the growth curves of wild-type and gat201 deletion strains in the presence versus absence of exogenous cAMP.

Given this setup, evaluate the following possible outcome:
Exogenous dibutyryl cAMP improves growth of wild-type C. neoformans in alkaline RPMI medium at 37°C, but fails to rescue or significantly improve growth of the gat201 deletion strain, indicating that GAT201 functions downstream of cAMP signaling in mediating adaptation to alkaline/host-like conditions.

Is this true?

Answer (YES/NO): NO